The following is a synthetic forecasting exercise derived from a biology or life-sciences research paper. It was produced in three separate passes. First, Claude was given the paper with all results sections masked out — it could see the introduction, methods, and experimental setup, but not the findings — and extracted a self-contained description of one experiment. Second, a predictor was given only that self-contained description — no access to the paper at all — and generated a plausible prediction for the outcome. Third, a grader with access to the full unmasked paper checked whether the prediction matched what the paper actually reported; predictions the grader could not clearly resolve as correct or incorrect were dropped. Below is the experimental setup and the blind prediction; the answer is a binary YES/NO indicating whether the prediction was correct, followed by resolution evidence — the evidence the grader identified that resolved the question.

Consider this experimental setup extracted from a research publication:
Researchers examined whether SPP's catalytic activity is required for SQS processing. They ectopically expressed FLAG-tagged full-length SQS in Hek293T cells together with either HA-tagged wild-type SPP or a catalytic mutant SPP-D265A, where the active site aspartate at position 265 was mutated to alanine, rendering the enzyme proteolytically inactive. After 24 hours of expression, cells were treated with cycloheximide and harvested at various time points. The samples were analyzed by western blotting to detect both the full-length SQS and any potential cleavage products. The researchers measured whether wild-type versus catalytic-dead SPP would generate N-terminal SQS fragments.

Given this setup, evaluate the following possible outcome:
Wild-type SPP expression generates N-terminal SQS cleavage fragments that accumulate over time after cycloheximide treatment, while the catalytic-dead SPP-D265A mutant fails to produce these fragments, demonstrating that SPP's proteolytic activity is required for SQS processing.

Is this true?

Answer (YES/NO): YES